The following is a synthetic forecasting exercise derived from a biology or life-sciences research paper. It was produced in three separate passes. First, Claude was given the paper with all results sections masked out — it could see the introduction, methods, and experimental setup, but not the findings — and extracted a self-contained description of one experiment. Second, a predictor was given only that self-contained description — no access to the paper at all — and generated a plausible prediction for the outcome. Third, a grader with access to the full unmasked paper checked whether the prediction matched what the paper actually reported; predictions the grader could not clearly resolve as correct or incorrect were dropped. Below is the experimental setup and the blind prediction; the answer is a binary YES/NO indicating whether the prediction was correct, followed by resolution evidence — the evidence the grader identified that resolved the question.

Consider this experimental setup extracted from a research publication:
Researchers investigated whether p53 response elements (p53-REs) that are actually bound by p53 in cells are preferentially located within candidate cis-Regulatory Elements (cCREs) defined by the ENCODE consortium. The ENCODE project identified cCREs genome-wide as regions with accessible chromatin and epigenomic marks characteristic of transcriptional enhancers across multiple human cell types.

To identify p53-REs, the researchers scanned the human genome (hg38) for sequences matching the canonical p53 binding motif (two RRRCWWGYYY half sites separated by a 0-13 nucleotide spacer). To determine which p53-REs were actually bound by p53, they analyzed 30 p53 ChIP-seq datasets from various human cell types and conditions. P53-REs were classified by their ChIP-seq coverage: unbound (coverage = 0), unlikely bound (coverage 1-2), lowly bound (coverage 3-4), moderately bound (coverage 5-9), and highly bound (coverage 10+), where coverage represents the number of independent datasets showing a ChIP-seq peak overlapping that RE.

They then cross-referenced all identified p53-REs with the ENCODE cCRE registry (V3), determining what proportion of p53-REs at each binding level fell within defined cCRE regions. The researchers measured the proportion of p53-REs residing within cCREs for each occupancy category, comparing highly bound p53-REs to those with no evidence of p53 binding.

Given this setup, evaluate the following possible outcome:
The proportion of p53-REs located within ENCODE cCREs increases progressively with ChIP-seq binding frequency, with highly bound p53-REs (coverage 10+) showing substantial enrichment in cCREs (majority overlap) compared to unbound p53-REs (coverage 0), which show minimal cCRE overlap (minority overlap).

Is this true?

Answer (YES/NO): YES